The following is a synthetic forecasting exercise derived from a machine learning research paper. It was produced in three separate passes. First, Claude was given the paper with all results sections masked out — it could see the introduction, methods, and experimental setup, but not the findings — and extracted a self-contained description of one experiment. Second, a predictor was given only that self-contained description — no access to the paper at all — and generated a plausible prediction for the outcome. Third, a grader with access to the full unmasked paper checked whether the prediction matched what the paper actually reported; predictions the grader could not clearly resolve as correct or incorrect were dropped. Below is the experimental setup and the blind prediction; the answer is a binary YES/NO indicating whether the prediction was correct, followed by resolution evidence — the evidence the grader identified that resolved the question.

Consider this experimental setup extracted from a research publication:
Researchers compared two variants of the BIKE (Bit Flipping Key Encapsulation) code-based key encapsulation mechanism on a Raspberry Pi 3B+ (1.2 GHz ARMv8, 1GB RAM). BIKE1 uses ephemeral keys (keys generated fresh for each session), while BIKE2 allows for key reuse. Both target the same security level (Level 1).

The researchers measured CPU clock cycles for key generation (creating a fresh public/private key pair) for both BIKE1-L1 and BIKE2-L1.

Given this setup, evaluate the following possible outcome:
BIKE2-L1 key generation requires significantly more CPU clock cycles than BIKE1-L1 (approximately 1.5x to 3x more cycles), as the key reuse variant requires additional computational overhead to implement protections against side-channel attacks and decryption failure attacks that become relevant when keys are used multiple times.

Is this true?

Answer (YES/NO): NO